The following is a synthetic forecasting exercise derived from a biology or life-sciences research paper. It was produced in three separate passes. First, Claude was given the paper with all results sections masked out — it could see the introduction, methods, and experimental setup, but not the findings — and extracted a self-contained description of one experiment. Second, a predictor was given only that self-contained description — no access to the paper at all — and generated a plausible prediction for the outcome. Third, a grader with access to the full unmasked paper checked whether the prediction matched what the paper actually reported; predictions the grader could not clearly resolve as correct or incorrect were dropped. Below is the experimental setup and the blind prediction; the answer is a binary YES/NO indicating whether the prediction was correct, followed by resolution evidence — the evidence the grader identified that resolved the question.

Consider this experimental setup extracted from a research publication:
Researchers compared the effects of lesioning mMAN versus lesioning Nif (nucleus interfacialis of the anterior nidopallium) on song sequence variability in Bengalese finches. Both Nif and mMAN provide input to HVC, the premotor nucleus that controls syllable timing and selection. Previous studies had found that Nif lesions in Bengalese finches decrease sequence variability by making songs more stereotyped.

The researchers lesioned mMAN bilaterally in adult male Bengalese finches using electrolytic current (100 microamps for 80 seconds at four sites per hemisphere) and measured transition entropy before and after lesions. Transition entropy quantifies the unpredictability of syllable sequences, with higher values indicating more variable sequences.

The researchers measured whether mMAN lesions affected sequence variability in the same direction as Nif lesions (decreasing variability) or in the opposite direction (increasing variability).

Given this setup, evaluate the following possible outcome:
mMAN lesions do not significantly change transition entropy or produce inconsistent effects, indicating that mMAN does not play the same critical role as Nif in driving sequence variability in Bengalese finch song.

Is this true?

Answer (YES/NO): NO